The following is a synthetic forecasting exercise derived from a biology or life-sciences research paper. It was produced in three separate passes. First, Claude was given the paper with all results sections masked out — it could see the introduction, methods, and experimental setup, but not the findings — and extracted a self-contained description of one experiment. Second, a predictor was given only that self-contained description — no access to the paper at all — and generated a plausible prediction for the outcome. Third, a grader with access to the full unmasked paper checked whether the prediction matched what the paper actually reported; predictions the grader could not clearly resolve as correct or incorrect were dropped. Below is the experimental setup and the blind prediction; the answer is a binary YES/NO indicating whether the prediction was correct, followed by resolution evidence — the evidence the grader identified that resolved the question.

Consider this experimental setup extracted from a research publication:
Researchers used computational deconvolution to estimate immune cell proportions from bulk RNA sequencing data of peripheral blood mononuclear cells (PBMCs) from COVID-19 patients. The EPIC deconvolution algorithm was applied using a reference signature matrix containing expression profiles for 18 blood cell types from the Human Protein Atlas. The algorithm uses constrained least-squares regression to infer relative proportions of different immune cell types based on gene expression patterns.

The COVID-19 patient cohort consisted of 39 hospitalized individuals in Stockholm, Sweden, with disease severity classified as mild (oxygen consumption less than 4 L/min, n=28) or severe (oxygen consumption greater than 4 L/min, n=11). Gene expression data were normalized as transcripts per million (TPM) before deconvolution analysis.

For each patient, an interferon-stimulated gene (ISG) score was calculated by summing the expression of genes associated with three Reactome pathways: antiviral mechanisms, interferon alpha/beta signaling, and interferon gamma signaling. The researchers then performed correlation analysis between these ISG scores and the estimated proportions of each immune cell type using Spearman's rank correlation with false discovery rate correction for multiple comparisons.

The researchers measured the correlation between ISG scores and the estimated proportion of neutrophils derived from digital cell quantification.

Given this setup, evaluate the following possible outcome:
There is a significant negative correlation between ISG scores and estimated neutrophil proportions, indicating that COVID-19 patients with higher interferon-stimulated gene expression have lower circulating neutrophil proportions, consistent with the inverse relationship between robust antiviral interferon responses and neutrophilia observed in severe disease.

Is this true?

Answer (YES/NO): NO